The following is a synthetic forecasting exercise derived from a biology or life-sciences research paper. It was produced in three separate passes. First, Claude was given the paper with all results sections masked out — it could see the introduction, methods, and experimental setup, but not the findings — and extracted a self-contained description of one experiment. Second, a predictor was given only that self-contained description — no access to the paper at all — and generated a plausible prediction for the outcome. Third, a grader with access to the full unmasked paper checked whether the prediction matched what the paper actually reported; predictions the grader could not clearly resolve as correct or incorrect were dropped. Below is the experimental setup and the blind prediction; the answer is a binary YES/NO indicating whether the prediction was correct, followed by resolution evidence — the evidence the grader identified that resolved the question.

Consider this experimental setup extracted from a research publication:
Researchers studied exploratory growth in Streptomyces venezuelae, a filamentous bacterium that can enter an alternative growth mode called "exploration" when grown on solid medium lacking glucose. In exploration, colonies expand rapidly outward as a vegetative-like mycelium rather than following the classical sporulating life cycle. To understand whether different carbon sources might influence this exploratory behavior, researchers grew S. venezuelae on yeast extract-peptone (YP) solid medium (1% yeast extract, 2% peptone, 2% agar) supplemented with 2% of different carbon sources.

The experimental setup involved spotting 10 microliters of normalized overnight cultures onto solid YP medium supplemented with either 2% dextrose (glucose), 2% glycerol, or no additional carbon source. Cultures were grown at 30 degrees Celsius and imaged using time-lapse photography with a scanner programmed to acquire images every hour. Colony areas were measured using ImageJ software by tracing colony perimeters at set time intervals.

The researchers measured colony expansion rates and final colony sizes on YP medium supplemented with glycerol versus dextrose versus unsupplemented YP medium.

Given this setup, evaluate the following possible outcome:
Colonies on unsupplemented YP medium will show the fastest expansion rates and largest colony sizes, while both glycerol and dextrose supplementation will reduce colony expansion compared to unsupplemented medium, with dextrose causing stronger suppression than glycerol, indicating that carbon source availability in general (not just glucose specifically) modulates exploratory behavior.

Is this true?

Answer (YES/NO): NO